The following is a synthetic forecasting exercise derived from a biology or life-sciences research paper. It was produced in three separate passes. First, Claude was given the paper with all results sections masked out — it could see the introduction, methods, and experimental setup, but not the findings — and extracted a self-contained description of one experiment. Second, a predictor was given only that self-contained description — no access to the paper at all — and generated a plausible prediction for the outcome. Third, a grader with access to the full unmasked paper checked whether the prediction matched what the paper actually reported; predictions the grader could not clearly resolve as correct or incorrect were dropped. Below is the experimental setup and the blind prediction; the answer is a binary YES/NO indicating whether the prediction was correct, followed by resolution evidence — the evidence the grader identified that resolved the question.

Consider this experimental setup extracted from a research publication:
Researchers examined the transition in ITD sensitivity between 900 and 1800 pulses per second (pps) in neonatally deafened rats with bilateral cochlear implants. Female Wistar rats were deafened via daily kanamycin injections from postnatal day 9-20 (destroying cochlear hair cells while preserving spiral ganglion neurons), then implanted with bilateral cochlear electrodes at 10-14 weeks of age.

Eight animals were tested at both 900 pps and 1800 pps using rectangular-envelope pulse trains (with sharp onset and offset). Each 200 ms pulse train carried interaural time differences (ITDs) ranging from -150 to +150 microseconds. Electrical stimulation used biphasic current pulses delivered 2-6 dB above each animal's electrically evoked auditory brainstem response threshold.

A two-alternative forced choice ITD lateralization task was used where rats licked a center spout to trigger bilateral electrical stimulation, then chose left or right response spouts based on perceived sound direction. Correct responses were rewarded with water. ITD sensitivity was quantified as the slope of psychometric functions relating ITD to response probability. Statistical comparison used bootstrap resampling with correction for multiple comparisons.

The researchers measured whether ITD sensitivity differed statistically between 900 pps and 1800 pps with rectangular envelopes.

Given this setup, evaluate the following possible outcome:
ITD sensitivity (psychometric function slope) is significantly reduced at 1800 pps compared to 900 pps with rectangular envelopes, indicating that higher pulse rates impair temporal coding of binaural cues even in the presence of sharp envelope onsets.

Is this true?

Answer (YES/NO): YES